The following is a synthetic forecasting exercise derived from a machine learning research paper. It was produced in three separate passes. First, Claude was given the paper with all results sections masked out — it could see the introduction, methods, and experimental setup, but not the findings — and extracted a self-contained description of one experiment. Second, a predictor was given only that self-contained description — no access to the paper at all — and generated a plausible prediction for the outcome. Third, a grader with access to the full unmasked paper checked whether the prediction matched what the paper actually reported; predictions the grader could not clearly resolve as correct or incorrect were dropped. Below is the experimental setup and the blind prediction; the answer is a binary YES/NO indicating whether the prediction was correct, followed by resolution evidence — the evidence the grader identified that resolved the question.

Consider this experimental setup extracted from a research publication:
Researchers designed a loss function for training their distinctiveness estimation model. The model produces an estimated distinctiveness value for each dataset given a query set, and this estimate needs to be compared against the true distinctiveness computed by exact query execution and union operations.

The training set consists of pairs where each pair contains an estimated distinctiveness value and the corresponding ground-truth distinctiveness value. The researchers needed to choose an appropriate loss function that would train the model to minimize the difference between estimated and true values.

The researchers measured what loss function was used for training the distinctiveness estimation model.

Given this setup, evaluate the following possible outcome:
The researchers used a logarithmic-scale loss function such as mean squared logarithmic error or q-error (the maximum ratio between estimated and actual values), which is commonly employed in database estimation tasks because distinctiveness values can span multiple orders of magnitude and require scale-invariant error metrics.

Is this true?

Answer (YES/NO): NO